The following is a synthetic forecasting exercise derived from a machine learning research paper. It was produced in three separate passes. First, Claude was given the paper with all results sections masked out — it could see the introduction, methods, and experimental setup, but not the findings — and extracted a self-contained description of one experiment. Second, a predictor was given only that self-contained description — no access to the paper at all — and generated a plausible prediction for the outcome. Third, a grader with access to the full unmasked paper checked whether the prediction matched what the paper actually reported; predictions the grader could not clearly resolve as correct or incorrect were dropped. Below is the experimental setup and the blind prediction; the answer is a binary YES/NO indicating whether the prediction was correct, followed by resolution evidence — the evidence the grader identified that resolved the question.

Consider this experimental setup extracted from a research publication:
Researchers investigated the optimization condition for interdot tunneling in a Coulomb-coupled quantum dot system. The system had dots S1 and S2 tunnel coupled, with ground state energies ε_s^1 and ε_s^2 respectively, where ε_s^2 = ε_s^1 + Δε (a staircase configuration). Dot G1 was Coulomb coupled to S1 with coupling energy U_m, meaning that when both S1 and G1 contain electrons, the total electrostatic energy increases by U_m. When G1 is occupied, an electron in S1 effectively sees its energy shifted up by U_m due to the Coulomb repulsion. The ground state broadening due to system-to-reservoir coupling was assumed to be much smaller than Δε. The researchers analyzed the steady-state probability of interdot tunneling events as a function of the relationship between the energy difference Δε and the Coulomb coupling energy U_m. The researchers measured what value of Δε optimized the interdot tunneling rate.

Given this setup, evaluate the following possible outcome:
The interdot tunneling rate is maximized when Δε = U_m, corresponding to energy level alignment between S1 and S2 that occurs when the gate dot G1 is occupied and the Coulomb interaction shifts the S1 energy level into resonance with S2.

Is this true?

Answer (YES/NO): YES